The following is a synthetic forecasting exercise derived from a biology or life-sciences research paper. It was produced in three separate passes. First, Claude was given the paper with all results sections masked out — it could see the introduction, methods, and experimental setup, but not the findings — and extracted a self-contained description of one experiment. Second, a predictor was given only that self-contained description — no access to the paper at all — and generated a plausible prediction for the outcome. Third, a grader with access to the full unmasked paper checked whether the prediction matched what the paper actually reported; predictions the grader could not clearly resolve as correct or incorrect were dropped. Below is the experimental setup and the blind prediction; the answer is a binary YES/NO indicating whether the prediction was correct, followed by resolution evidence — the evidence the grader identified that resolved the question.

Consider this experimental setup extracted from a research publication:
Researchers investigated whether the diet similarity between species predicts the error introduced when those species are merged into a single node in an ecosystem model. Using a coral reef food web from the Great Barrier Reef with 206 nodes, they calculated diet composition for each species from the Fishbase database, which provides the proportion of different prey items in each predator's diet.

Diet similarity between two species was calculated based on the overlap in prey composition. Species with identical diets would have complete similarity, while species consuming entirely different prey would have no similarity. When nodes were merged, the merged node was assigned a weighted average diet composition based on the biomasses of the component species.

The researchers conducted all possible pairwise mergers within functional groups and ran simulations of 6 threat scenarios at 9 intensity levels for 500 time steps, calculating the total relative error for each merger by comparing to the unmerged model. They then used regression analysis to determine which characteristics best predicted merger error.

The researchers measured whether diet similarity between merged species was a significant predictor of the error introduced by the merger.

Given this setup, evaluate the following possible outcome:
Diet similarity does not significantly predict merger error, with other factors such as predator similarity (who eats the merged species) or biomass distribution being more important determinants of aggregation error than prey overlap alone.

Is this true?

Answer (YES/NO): NO